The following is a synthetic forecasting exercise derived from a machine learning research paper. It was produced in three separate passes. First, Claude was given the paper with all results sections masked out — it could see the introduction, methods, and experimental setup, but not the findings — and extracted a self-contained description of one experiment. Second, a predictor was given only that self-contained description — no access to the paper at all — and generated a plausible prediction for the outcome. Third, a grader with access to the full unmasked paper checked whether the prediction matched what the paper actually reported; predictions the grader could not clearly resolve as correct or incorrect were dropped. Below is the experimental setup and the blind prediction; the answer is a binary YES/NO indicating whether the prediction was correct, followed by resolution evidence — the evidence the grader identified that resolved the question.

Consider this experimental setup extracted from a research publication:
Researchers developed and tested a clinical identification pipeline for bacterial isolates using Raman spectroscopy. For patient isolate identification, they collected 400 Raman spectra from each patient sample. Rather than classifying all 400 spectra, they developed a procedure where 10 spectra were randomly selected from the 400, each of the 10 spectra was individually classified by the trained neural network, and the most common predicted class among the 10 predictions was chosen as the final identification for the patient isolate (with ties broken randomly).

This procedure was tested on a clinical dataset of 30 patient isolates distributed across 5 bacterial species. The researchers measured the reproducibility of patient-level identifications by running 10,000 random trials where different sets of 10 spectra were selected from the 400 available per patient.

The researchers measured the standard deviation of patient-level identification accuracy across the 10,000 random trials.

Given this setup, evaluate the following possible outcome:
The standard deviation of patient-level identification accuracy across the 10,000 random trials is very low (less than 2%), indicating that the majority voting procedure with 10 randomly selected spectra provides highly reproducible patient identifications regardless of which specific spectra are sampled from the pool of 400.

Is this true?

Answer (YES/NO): YES